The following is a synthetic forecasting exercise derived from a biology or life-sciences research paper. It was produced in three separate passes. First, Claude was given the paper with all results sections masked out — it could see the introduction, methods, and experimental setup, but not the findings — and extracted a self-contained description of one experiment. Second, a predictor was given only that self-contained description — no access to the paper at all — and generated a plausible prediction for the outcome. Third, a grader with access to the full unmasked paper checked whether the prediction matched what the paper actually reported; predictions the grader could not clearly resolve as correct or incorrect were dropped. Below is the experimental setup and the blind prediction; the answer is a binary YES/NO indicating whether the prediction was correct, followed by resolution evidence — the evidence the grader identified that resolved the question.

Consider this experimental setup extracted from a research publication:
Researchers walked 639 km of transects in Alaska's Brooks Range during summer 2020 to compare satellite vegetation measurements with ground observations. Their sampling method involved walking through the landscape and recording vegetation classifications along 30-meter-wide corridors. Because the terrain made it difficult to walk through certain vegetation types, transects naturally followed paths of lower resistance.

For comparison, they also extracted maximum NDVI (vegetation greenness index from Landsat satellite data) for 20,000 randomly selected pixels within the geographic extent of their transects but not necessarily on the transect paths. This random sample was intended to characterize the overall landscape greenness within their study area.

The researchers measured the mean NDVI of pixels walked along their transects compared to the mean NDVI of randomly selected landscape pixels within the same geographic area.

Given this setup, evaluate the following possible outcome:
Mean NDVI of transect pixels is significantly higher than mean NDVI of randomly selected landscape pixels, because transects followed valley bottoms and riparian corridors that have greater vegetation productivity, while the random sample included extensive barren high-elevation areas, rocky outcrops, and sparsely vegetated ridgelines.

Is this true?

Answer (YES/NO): NO